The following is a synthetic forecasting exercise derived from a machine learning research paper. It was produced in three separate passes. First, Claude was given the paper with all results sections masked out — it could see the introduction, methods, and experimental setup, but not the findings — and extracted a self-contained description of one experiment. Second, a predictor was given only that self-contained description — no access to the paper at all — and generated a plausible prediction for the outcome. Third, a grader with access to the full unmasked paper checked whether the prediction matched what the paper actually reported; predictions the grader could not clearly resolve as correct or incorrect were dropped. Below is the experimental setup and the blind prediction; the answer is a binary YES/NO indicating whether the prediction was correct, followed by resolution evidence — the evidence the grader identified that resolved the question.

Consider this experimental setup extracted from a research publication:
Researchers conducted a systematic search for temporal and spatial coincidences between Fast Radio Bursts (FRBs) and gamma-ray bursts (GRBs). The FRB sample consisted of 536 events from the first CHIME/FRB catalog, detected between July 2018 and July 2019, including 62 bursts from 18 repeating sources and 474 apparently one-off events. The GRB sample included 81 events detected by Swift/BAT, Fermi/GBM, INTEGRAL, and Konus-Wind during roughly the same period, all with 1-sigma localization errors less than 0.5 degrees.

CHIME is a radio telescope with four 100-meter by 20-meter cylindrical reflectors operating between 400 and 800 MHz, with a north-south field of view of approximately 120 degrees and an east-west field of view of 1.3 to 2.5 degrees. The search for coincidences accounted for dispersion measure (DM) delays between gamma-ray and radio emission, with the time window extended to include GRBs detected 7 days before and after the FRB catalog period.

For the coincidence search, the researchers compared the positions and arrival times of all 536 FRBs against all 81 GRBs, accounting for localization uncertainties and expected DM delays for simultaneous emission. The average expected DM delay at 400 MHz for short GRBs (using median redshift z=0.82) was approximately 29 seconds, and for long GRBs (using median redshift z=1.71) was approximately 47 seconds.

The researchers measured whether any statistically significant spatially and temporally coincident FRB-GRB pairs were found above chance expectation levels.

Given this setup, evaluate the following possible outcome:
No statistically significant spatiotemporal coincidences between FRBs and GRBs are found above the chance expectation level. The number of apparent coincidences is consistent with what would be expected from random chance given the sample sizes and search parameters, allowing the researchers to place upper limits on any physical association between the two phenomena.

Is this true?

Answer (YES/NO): YES